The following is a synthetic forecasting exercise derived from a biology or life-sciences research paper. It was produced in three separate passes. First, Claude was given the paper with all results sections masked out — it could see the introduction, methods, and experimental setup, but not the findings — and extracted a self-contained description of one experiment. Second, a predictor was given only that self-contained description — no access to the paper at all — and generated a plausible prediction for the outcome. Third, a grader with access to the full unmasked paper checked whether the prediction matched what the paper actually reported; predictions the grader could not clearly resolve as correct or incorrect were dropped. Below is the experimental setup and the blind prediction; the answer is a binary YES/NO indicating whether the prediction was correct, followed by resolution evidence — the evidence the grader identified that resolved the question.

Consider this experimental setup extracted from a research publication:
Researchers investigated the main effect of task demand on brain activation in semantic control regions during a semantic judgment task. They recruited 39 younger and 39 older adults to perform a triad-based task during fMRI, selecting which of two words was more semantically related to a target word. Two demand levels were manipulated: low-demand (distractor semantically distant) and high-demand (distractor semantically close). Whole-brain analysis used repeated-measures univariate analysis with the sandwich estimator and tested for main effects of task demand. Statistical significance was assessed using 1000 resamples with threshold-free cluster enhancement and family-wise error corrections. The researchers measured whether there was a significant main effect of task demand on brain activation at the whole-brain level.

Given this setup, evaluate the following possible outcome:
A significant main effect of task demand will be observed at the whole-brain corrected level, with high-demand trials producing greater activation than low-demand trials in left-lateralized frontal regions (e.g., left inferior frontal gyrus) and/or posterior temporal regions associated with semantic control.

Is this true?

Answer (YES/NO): NO